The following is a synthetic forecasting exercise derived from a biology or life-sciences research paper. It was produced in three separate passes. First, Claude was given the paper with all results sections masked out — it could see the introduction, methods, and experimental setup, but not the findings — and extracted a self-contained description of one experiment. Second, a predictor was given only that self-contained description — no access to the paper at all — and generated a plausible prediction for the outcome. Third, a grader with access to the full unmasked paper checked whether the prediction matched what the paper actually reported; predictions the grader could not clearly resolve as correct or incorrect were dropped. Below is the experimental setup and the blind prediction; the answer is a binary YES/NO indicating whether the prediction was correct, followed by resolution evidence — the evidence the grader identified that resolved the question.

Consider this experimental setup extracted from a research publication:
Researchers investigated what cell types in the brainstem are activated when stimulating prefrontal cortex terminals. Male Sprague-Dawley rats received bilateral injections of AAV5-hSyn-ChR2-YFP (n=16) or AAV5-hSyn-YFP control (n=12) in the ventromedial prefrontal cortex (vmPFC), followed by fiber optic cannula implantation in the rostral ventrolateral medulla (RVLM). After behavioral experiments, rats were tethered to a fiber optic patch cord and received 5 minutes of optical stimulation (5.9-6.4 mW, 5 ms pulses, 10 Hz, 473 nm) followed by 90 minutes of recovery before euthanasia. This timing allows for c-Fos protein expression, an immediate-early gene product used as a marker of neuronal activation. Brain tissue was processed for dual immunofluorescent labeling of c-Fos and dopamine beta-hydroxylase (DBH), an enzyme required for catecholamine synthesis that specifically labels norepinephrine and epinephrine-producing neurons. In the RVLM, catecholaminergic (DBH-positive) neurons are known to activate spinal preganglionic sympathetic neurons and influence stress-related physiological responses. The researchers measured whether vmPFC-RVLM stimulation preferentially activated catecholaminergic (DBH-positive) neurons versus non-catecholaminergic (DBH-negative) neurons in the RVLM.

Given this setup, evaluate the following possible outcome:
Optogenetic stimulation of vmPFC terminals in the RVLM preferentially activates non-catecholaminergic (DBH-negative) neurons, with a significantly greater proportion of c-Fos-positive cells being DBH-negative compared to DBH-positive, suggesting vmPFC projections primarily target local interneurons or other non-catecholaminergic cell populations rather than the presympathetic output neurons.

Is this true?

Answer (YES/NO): YES